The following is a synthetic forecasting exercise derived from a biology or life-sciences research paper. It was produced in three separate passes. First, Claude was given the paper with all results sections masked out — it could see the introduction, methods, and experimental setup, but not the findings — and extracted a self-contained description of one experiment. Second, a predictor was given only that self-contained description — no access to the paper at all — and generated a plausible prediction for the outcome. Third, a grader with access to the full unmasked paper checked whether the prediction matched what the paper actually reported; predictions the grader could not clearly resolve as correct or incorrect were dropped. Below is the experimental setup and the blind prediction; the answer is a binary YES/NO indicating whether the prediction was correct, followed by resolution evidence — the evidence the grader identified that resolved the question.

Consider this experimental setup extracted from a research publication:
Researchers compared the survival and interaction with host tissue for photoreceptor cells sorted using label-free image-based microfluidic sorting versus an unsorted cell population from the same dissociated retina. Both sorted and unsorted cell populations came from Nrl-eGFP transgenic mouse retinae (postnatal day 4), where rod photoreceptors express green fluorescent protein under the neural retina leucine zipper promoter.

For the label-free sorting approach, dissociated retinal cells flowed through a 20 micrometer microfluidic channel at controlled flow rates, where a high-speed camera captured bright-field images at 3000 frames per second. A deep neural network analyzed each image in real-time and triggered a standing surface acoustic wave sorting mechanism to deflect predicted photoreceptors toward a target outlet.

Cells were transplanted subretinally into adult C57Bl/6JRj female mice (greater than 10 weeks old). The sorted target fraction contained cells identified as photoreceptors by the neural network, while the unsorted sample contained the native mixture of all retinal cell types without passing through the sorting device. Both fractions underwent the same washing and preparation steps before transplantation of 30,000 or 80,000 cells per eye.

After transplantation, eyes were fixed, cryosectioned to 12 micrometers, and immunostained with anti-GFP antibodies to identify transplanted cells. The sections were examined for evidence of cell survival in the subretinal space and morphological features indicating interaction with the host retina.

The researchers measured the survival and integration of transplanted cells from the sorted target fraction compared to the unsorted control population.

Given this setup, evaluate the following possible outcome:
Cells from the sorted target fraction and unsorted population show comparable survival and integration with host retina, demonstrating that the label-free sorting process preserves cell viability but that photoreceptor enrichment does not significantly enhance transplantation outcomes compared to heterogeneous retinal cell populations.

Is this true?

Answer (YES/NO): NO